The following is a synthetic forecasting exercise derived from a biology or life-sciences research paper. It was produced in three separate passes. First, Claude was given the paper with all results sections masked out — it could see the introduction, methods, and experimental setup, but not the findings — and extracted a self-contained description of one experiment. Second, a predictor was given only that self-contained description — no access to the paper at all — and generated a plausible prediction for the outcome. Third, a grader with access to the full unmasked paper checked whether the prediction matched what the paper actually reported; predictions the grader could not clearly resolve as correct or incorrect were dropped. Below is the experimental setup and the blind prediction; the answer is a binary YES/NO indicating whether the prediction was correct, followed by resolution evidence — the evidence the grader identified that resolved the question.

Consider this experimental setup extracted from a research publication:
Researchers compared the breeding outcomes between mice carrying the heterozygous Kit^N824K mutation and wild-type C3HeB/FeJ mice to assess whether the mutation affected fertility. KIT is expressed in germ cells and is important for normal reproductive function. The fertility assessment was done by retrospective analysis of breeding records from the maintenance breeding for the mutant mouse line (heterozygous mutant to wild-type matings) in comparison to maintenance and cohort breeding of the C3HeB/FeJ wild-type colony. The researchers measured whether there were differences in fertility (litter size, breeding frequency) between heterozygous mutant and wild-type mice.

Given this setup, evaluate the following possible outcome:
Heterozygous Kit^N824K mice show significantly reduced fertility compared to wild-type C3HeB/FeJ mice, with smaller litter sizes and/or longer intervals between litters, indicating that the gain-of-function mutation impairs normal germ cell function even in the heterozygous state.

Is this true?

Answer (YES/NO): NO